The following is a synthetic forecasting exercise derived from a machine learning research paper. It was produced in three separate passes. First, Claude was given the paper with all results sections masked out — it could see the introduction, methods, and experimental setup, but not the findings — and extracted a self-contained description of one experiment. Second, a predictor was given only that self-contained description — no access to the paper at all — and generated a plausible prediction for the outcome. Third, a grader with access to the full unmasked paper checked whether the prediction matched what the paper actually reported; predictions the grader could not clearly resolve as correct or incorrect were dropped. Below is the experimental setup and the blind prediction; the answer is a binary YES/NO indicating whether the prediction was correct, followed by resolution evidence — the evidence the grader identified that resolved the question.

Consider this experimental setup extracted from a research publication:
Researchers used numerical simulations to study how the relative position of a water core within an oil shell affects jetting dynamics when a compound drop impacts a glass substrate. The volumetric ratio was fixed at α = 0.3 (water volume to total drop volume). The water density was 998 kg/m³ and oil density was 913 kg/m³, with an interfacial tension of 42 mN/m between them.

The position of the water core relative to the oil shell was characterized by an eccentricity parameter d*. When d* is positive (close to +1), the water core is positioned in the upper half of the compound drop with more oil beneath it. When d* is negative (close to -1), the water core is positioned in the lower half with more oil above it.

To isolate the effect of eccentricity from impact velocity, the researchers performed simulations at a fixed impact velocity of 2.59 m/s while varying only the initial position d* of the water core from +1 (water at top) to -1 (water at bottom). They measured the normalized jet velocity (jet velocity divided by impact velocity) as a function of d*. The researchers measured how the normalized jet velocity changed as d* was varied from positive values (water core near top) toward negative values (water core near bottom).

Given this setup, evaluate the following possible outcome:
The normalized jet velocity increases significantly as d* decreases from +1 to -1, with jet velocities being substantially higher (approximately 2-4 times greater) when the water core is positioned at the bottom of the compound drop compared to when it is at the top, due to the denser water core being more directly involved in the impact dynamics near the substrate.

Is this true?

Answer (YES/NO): NO